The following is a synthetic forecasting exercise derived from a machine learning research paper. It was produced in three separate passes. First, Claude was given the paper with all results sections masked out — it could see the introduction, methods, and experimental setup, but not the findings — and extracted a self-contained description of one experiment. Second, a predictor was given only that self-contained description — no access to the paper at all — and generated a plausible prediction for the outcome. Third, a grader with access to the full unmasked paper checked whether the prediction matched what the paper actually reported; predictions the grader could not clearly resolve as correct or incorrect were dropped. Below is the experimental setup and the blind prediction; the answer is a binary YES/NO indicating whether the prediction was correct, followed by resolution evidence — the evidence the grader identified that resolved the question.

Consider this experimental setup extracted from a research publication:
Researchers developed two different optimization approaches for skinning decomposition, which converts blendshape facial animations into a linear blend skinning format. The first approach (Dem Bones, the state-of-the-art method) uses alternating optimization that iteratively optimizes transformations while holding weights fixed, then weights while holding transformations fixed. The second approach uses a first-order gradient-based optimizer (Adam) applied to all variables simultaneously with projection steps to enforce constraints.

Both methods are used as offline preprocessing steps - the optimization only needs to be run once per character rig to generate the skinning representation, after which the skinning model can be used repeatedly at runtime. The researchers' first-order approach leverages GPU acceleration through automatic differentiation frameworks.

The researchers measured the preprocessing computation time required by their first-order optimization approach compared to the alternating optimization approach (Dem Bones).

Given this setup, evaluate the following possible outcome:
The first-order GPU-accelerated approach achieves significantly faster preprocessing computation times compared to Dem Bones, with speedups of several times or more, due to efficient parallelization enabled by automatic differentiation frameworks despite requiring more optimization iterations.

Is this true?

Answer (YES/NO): NO